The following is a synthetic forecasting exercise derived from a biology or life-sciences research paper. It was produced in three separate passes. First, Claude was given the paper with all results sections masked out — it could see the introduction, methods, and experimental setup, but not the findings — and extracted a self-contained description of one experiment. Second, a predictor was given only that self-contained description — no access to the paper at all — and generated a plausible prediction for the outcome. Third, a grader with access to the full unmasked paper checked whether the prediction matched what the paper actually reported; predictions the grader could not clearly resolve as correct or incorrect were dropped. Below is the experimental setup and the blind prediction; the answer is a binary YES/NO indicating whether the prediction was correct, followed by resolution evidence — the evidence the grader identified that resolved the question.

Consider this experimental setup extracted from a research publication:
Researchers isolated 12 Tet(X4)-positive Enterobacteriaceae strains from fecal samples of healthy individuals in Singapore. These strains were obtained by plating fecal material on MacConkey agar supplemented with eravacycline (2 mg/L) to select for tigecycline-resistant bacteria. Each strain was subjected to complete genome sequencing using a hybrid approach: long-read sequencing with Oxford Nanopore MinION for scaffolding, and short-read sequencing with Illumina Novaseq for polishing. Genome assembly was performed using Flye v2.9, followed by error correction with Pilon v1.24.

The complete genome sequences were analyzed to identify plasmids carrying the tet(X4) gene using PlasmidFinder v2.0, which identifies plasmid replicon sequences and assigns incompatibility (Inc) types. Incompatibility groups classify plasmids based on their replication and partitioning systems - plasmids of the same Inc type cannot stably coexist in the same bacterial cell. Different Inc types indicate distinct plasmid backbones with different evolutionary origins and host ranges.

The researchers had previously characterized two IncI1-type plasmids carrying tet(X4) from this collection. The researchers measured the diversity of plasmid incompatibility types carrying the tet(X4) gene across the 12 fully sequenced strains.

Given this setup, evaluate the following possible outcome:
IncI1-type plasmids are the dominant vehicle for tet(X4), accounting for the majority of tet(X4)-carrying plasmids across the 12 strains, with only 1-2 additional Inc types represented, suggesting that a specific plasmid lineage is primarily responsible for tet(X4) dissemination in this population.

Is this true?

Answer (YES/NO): NO